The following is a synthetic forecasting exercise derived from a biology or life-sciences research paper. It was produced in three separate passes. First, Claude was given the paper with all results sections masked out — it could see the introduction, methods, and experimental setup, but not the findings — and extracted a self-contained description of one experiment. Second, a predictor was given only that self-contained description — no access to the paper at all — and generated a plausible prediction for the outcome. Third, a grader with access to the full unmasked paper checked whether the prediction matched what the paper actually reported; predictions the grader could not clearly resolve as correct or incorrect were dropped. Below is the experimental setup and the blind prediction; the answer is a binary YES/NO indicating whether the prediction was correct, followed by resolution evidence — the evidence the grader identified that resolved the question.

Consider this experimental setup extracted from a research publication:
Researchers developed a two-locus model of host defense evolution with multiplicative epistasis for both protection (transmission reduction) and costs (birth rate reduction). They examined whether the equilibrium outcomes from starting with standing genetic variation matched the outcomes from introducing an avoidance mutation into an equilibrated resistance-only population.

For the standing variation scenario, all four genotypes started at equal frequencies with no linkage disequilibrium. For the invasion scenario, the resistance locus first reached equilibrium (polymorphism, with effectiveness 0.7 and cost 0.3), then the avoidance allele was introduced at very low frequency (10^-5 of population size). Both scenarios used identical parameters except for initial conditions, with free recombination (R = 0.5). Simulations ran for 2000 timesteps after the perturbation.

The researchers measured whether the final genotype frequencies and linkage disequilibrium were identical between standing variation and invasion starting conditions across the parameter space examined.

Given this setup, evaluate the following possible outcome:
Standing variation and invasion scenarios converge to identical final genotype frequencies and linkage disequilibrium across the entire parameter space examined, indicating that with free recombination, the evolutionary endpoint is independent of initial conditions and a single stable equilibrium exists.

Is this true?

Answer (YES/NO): NO